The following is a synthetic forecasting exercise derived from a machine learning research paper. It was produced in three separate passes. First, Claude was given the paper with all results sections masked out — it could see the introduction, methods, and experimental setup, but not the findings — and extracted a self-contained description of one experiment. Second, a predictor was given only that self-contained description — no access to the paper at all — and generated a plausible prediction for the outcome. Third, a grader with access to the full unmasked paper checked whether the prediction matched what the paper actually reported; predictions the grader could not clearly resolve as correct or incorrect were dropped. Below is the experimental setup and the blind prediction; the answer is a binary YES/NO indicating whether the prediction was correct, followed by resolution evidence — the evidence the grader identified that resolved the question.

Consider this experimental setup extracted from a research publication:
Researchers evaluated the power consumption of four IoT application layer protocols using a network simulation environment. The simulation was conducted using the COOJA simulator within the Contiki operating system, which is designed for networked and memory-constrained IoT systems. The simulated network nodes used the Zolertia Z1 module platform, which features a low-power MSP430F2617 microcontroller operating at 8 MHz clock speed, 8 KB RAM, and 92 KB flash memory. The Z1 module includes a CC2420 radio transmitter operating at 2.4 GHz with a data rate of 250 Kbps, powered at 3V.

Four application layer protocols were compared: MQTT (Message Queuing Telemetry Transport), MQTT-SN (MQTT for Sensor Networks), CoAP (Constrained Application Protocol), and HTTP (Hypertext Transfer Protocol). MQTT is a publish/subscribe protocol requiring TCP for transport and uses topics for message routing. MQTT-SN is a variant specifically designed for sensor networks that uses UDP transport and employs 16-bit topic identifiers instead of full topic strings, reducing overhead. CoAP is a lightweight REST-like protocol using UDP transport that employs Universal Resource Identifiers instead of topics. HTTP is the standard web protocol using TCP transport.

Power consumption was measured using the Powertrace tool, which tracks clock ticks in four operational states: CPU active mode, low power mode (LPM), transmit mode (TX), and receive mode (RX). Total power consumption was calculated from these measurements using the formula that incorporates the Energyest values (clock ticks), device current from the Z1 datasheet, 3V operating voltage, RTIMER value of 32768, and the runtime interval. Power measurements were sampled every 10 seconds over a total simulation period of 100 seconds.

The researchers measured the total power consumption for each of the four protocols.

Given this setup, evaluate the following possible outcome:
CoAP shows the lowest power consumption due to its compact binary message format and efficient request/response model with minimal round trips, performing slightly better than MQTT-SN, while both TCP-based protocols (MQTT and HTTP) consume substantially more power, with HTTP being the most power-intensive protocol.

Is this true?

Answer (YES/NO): NO